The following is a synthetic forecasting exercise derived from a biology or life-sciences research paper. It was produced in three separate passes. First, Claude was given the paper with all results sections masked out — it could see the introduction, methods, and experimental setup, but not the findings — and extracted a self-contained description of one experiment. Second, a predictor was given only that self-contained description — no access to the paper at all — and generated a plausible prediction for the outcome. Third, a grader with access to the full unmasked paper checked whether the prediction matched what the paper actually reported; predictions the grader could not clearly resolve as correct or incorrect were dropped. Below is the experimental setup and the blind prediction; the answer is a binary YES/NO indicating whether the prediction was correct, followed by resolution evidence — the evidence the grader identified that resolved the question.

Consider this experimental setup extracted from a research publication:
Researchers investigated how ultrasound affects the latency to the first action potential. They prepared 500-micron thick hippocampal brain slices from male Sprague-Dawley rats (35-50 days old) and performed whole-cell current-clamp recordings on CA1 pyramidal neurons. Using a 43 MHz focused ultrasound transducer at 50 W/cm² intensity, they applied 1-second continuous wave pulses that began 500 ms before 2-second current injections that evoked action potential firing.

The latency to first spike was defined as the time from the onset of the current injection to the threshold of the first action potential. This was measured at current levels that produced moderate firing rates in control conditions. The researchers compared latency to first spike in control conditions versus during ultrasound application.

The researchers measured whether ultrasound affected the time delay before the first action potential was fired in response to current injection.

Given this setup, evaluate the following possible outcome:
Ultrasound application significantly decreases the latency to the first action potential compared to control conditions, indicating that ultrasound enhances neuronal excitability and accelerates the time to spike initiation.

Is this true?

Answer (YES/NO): NO